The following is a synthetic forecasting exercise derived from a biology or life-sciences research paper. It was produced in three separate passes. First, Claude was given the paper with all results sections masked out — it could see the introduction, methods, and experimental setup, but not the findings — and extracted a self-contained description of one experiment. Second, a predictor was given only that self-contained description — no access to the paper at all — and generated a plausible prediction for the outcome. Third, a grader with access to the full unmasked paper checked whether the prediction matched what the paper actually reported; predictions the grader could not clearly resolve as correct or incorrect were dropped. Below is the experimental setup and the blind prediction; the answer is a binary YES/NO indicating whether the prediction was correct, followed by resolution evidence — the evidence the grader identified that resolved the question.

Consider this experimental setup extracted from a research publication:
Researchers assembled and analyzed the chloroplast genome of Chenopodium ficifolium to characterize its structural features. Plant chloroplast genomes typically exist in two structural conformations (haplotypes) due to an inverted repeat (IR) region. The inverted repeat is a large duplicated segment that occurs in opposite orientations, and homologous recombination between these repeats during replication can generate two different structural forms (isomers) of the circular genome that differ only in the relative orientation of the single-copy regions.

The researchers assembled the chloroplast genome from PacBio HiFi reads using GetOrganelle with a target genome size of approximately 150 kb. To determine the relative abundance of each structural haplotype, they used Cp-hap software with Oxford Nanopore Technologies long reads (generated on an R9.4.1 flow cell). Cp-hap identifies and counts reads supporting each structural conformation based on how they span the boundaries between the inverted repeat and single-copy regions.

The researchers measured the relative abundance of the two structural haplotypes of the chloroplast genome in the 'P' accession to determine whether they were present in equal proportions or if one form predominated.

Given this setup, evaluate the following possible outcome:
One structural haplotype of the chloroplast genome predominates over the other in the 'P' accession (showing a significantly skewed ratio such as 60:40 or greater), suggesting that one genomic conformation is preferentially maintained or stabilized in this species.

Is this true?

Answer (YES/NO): NO